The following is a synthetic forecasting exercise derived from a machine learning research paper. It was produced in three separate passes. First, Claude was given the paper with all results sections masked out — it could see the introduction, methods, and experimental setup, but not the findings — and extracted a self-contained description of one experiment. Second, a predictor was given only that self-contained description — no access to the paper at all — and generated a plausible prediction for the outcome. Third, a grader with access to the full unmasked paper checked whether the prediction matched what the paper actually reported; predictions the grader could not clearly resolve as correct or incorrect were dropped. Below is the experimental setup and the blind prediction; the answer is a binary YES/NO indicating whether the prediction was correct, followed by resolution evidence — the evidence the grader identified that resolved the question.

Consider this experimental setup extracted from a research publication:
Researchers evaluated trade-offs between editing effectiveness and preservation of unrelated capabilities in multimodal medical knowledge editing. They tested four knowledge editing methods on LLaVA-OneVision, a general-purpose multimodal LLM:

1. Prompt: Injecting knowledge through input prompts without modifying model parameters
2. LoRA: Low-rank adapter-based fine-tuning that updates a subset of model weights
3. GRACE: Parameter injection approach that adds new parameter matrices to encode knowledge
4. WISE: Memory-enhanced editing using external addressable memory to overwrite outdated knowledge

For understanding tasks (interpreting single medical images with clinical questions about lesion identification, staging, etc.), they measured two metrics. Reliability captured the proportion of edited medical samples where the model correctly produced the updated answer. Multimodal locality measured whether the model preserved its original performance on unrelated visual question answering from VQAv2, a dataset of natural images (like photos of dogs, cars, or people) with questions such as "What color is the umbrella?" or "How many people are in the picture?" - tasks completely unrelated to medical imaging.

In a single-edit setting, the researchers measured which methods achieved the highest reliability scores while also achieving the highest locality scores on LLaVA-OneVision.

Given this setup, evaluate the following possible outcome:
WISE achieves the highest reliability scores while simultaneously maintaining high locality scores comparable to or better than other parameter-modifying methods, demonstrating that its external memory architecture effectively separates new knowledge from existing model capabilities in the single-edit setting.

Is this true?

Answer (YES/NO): NO